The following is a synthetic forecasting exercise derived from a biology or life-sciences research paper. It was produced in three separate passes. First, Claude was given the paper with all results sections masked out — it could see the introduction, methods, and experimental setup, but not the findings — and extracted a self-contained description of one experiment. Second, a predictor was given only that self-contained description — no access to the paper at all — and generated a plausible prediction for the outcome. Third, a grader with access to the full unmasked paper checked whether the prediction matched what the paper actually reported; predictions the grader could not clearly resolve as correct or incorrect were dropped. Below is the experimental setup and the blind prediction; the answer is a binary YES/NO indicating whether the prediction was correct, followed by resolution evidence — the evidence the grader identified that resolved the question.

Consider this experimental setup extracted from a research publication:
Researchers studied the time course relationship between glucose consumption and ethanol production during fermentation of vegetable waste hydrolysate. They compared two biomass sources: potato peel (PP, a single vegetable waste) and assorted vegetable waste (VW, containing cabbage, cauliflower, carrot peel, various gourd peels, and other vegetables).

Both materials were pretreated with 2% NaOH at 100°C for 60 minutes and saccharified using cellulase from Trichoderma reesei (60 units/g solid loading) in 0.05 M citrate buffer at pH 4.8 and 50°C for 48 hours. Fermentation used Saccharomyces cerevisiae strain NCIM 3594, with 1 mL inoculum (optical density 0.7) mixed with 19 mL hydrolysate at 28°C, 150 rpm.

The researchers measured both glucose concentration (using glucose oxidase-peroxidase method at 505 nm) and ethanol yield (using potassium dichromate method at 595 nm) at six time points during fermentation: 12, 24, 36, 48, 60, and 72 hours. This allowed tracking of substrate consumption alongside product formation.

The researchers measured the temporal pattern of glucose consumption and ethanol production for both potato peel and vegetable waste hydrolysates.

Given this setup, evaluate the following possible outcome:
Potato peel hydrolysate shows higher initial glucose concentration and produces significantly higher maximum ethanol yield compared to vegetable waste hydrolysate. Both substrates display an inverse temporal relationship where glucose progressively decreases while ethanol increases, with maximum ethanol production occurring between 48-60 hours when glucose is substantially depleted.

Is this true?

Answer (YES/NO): NO